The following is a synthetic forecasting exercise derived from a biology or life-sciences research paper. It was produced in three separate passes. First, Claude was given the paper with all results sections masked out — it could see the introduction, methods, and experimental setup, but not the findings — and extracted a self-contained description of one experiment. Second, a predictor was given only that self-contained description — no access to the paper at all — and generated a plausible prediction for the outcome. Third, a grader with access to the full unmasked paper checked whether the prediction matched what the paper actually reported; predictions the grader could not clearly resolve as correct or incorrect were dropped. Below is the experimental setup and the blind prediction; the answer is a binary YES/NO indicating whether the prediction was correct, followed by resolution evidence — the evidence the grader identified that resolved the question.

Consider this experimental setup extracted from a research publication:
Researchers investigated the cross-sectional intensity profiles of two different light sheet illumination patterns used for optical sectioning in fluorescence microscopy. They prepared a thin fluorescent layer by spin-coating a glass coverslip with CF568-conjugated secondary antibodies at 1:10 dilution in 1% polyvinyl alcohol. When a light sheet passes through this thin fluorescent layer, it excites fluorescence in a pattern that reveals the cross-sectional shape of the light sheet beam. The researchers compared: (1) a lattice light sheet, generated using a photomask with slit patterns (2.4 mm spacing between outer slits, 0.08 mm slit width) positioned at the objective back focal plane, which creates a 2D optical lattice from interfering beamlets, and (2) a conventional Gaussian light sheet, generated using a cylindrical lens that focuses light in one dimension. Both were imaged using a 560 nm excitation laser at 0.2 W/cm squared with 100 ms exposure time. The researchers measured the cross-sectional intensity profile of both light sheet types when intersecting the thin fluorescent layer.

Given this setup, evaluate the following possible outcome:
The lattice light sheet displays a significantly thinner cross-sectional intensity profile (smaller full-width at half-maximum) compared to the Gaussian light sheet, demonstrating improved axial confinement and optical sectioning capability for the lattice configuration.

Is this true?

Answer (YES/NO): NO